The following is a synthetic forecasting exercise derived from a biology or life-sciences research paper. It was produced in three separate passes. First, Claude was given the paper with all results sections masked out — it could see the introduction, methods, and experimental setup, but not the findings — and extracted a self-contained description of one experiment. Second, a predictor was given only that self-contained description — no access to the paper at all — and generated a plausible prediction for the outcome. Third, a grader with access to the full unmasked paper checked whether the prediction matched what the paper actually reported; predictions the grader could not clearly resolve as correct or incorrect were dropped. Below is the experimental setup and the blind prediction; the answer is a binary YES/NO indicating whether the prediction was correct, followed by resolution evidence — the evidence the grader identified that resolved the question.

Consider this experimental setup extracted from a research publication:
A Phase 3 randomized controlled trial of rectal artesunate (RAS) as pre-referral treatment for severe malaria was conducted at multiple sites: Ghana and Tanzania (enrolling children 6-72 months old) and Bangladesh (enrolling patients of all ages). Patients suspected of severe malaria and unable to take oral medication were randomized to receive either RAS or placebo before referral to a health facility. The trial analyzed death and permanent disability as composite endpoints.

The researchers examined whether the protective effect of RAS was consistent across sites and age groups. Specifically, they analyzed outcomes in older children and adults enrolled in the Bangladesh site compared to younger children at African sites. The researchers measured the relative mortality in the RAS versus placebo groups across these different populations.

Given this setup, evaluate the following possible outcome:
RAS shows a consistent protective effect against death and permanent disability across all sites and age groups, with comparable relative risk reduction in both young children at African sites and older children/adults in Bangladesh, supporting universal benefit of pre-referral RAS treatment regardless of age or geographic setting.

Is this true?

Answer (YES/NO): NO